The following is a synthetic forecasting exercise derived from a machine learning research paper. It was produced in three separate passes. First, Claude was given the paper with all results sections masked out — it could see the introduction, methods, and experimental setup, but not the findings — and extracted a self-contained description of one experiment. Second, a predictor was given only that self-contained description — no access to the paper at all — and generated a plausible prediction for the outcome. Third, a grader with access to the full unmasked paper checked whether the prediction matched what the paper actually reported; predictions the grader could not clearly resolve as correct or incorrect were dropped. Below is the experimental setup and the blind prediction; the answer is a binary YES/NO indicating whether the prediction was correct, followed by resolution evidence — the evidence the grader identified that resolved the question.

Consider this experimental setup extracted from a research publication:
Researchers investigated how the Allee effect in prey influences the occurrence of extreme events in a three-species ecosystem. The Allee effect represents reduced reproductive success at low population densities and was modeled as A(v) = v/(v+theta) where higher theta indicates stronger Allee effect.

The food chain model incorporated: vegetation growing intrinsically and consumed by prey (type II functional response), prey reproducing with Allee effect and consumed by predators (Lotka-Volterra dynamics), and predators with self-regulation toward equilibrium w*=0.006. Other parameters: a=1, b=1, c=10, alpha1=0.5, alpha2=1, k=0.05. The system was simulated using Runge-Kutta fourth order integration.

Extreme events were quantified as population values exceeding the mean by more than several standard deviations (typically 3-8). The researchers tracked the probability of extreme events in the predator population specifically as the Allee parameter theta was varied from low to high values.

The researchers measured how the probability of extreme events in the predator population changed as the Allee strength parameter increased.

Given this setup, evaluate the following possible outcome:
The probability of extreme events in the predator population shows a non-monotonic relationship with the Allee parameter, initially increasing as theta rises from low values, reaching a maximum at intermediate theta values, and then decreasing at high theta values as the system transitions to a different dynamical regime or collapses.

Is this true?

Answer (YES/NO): NO